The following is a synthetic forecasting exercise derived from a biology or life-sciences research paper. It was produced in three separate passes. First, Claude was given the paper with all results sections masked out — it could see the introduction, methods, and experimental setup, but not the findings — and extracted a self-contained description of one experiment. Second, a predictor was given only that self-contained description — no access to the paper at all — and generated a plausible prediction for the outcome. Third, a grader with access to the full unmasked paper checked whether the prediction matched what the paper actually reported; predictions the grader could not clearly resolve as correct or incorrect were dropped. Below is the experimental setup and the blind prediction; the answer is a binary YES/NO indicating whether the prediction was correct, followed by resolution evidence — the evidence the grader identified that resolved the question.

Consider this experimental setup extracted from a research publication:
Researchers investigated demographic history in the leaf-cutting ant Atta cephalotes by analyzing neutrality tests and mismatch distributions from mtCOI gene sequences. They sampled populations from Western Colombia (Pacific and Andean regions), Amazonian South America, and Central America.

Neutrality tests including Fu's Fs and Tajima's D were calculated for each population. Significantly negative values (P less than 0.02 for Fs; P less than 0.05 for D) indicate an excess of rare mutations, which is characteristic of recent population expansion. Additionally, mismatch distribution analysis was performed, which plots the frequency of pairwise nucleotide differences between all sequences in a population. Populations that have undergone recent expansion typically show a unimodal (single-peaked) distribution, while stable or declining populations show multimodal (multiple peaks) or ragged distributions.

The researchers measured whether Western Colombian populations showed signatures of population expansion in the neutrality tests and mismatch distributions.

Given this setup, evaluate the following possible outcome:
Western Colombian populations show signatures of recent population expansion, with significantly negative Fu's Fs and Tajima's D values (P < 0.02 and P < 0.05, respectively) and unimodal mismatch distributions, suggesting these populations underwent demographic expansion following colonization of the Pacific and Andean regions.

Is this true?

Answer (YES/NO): NO